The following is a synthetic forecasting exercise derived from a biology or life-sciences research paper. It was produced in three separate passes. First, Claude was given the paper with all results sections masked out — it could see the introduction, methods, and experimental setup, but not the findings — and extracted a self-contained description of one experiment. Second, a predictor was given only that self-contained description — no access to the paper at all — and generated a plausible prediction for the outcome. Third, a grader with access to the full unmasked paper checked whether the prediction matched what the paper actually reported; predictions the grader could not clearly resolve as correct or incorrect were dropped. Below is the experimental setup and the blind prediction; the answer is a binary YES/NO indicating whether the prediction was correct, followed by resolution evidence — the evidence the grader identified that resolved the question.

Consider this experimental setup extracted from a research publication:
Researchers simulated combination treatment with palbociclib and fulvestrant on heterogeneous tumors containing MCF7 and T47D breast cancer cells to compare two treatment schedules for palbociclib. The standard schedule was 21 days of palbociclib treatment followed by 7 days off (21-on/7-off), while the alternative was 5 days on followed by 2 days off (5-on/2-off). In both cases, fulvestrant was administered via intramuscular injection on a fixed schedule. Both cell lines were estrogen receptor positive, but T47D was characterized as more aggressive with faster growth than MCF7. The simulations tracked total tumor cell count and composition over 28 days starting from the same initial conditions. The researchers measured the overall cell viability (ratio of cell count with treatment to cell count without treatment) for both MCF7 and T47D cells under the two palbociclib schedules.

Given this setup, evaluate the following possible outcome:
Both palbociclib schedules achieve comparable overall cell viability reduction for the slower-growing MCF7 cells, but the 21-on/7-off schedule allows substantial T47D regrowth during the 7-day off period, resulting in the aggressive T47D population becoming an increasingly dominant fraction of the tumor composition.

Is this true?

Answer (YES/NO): NO